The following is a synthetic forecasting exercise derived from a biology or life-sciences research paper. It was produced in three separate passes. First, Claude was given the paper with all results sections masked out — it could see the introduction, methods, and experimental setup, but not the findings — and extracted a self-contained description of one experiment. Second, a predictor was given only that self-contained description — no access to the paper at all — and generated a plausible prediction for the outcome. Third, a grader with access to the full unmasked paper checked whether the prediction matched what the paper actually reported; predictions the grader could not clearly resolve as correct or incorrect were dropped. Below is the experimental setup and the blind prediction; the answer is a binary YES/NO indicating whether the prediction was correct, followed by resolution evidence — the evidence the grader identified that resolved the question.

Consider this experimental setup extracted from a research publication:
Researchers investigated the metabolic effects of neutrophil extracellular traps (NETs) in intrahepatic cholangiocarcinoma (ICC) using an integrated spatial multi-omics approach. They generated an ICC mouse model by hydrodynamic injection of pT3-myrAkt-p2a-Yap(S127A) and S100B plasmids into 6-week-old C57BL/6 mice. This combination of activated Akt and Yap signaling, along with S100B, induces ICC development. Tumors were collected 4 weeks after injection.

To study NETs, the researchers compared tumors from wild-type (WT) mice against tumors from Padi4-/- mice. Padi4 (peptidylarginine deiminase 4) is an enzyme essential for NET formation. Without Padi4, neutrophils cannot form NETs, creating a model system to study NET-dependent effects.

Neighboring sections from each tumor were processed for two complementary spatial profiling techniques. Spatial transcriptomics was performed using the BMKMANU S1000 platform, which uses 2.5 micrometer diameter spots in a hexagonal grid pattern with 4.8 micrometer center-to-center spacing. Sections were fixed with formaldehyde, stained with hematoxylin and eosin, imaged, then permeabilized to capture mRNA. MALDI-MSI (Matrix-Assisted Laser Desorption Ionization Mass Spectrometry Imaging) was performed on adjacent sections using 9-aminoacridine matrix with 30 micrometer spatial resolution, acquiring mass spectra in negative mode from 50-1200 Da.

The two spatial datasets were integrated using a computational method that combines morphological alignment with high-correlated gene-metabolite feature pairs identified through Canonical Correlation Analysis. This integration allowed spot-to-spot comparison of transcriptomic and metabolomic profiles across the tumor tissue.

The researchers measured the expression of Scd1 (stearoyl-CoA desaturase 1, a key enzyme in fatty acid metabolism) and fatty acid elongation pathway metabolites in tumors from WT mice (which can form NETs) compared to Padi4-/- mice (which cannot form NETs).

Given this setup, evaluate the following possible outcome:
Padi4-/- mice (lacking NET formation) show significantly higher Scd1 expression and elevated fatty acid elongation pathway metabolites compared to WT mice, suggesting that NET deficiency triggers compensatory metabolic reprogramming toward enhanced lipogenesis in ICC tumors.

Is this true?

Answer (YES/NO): NO